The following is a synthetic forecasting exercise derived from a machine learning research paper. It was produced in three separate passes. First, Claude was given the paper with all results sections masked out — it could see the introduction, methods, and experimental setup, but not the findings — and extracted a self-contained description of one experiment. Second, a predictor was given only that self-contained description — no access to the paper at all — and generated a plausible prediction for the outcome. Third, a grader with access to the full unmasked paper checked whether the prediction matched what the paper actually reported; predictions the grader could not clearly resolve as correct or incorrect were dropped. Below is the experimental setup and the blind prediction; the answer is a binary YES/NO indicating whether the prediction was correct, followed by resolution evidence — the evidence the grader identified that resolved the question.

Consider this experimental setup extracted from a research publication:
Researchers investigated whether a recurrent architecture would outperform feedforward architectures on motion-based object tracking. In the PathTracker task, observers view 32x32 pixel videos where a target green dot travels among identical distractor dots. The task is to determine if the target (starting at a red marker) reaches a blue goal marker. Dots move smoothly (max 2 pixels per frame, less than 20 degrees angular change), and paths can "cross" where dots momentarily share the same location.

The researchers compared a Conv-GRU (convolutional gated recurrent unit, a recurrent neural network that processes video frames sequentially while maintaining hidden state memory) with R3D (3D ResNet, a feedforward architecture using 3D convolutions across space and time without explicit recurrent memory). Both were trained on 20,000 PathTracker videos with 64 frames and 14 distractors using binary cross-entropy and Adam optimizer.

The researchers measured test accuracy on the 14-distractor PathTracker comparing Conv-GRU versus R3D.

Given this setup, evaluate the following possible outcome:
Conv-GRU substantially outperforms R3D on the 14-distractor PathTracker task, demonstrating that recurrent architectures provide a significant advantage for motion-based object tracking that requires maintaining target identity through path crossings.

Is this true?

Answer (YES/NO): NO